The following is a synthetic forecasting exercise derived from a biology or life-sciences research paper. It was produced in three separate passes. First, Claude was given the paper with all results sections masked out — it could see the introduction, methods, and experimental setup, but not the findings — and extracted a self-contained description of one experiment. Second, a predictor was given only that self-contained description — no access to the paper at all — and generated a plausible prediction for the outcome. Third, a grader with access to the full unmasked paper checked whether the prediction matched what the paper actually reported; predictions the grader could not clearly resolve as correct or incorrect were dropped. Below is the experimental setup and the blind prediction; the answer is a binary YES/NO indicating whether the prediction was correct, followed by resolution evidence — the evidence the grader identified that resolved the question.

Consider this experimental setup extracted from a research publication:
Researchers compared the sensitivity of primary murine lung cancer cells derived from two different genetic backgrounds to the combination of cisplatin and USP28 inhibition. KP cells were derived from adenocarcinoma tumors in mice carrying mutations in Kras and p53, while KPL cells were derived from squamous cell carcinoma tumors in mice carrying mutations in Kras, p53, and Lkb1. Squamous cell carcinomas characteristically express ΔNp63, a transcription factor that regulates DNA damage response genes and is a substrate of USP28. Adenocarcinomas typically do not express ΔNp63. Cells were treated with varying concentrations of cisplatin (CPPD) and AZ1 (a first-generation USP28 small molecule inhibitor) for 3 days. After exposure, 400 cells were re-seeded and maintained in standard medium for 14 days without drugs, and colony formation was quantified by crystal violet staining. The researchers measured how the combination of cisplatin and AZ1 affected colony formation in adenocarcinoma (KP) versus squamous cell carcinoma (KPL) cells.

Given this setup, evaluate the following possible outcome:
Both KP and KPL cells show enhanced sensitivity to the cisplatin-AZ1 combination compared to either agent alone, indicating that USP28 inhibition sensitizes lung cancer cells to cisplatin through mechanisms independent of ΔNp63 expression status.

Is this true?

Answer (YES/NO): NO